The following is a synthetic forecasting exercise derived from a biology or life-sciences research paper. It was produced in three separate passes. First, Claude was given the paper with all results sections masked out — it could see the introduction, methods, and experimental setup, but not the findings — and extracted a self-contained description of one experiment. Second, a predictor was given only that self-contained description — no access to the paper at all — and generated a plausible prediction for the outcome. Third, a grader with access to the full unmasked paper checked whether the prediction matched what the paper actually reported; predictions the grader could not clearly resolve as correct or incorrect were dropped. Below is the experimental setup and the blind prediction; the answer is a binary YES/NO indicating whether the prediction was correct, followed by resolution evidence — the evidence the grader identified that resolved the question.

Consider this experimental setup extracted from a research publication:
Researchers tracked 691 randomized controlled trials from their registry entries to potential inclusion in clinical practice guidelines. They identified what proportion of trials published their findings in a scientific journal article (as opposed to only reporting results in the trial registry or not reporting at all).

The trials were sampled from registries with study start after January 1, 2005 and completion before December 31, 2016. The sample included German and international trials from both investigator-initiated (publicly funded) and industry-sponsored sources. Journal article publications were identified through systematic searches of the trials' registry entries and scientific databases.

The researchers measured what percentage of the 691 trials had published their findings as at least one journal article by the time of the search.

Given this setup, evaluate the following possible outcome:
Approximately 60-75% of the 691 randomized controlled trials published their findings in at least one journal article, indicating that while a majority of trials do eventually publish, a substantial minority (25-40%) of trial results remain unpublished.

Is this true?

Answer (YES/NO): YES